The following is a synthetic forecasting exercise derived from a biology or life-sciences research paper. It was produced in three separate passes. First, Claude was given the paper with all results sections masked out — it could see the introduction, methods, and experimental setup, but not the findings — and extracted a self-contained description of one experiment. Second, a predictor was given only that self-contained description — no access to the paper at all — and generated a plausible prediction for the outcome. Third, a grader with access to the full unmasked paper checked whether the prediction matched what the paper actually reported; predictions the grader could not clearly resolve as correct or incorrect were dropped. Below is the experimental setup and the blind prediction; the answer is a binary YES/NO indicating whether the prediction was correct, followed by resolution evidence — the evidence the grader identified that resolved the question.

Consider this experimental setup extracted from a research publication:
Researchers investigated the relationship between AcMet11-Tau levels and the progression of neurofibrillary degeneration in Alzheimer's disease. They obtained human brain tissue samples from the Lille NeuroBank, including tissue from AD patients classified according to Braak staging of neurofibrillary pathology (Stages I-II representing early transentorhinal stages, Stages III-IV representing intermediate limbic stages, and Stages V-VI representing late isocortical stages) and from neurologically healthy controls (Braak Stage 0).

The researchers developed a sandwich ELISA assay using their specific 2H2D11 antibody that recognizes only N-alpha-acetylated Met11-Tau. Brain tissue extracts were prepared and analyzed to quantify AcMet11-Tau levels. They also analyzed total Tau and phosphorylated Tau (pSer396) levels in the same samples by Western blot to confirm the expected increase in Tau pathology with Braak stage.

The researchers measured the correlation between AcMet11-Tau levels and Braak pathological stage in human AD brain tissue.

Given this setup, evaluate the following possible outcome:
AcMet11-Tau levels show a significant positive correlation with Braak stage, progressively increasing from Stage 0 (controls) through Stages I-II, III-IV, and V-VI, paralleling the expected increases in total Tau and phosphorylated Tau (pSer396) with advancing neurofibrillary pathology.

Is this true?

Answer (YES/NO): NO